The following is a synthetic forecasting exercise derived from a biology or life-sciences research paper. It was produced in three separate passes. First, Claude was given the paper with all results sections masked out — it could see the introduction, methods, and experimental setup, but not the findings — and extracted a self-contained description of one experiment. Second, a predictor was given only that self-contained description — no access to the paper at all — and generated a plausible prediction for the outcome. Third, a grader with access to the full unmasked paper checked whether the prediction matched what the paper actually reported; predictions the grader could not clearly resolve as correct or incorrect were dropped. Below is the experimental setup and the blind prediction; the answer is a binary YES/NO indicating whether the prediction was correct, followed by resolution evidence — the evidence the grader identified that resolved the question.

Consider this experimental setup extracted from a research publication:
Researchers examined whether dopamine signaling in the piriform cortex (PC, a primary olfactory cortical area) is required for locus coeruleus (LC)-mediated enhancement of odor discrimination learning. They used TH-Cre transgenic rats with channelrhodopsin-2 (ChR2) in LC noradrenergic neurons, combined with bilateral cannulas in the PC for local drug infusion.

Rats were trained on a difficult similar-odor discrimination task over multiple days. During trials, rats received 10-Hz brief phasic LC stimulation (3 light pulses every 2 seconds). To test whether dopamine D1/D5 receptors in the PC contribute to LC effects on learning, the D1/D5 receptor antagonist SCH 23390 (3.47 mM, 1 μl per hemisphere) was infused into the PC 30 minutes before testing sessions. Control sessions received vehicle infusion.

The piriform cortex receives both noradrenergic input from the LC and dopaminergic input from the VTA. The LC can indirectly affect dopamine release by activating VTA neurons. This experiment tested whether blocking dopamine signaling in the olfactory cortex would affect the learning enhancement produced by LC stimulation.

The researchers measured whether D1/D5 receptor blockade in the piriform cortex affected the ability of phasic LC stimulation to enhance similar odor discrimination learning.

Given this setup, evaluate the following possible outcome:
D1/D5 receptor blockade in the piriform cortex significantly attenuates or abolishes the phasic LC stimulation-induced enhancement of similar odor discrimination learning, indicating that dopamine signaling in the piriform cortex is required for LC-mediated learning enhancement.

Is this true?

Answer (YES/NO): YES